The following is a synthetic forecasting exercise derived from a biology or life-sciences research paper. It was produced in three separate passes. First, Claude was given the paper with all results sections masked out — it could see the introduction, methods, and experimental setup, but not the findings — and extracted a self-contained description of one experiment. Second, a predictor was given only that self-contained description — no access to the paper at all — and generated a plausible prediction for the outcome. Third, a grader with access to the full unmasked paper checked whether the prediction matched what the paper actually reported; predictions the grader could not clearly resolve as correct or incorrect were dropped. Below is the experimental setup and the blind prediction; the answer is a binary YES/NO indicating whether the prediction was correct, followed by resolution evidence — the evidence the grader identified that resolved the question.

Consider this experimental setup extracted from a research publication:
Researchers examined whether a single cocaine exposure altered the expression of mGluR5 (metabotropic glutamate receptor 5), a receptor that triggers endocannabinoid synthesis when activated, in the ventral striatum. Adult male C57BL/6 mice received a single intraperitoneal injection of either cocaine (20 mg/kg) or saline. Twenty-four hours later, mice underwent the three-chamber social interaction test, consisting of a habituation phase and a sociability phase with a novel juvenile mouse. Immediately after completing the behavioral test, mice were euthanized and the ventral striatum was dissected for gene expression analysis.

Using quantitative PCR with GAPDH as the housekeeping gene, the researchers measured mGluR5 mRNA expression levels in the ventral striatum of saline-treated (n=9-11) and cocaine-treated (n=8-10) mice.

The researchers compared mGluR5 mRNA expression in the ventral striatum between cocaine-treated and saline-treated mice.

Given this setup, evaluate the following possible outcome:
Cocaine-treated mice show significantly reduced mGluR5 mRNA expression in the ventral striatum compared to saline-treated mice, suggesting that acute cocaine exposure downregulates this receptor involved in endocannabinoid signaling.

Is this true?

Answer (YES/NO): NO